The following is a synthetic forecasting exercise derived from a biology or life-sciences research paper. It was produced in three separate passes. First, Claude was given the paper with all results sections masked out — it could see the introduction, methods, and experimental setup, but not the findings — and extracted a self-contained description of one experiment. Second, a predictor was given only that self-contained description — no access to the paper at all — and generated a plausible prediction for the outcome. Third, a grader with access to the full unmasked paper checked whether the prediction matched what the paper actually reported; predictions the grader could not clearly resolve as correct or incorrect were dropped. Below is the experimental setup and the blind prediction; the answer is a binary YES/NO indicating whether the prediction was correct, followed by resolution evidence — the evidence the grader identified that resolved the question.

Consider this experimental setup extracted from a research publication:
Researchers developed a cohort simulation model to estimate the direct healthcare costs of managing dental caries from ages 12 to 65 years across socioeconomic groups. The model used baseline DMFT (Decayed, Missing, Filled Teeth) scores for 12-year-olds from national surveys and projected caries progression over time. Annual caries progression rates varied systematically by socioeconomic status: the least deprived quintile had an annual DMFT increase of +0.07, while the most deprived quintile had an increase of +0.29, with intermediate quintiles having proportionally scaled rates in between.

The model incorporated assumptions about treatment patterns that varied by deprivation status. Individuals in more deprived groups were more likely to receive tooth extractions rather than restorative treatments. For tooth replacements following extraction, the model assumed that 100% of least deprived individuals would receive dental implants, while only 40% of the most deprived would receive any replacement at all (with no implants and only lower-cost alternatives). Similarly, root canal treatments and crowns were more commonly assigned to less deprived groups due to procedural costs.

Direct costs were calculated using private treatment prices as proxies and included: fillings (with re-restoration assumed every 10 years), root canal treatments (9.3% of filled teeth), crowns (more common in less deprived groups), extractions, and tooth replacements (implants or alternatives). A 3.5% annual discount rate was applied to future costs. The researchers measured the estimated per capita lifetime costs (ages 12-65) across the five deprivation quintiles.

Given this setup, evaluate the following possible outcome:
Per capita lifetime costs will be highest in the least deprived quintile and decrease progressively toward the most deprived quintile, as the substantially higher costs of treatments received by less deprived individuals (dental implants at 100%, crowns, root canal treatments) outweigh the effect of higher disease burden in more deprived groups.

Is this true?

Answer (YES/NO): NO